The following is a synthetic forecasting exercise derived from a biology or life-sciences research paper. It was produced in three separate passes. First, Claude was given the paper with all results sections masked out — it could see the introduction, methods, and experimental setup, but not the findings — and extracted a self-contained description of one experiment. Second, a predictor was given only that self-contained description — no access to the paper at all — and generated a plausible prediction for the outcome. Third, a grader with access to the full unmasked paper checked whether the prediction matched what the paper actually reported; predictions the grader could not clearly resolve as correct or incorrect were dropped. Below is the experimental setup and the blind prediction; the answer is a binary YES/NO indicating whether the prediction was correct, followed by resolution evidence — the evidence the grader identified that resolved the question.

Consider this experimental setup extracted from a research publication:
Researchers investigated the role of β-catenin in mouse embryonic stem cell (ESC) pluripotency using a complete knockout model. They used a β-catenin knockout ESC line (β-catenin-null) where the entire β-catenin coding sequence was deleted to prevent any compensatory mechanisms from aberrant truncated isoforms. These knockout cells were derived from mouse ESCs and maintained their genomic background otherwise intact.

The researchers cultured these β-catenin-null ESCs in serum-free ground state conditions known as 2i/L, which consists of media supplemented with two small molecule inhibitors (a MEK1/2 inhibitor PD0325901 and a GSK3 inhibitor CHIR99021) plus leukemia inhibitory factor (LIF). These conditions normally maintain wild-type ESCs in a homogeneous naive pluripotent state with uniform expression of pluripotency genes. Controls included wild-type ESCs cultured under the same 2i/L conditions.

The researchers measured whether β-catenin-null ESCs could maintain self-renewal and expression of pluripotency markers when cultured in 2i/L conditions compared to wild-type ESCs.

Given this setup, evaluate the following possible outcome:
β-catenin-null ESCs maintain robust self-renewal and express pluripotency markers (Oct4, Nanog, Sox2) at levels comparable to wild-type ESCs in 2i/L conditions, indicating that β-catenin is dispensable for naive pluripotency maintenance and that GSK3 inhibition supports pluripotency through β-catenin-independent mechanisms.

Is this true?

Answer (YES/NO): YES